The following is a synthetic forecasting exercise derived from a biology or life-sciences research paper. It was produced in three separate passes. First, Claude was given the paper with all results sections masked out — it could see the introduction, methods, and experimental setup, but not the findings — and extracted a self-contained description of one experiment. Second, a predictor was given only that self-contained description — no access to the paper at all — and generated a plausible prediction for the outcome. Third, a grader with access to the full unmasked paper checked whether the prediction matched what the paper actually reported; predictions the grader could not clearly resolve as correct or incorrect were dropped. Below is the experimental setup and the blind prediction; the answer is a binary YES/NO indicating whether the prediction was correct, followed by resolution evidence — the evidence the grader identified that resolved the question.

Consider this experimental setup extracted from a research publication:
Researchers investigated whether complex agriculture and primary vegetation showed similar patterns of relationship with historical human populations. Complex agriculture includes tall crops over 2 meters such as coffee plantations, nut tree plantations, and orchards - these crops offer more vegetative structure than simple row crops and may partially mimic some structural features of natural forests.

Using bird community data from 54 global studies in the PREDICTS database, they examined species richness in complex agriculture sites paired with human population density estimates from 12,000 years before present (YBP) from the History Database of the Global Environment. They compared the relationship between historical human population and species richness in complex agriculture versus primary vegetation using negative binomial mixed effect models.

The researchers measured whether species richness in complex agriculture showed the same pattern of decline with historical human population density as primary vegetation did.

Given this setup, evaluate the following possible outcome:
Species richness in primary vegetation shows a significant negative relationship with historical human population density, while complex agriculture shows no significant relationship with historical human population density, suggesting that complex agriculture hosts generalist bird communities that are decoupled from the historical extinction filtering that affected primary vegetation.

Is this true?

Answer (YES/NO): NO